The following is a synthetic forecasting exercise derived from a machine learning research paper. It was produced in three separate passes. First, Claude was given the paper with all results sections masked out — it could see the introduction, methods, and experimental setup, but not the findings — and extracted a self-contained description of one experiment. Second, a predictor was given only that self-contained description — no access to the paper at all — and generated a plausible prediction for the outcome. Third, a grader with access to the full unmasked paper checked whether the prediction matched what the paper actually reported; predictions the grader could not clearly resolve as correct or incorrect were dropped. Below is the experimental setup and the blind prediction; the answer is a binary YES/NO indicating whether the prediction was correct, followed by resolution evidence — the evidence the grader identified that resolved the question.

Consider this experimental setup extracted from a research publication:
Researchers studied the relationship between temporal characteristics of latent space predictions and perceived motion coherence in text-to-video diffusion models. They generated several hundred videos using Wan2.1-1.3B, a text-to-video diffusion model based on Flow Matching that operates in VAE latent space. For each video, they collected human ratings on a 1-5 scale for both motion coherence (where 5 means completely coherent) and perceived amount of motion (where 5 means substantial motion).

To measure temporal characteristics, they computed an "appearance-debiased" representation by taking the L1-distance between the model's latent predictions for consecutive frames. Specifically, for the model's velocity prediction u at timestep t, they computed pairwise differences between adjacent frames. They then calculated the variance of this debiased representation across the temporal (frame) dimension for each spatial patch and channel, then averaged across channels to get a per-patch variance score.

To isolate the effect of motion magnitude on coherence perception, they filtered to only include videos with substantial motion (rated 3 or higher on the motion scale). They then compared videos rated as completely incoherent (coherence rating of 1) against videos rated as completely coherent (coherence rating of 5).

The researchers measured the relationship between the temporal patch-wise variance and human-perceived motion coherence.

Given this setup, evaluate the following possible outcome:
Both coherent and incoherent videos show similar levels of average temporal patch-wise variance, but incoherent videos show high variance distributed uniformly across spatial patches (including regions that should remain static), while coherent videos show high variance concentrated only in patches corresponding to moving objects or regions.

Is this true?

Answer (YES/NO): NO